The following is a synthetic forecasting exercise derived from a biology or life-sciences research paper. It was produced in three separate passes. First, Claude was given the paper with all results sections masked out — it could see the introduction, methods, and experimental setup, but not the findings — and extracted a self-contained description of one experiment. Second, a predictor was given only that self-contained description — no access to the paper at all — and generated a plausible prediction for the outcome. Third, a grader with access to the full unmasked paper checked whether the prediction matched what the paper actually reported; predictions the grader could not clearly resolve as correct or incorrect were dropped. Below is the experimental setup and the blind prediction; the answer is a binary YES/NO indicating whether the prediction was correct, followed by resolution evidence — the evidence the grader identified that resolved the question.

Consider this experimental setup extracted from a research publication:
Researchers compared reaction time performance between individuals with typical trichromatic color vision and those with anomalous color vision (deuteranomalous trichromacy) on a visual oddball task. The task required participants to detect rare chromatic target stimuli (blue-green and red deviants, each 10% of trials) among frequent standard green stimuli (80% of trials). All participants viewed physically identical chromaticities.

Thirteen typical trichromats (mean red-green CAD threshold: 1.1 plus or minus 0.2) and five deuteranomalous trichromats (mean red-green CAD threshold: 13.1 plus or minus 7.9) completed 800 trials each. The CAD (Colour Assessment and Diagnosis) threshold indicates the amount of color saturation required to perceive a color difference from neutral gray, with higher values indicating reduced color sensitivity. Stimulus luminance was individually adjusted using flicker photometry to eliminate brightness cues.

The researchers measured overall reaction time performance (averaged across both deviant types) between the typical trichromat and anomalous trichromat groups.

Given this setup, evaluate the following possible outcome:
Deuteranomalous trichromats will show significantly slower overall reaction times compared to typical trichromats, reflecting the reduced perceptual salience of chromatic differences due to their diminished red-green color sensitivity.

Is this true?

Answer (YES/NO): YES